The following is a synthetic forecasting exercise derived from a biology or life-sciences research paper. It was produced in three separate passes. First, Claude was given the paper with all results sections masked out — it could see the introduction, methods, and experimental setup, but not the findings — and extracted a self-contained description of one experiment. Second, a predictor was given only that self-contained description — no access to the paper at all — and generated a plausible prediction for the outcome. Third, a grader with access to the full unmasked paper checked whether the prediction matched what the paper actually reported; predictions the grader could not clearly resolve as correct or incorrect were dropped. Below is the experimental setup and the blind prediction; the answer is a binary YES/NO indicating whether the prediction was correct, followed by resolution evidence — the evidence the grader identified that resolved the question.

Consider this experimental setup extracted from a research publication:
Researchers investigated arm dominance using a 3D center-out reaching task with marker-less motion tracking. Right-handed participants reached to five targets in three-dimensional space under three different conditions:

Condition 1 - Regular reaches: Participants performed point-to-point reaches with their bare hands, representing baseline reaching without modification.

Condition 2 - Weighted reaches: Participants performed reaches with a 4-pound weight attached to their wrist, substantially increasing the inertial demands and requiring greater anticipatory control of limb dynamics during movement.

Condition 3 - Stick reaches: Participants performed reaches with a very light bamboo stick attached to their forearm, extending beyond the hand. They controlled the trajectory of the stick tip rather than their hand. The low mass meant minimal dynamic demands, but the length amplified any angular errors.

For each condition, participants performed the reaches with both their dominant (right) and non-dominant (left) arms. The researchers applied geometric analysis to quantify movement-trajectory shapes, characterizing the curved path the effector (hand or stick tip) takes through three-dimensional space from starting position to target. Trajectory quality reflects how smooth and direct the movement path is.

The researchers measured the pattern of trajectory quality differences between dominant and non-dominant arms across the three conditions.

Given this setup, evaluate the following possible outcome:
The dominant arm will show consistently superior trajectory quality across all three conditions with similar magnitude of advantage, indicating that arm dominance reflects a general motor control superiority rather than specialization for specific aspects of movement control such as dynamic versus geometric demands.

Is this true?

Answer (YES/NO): NO